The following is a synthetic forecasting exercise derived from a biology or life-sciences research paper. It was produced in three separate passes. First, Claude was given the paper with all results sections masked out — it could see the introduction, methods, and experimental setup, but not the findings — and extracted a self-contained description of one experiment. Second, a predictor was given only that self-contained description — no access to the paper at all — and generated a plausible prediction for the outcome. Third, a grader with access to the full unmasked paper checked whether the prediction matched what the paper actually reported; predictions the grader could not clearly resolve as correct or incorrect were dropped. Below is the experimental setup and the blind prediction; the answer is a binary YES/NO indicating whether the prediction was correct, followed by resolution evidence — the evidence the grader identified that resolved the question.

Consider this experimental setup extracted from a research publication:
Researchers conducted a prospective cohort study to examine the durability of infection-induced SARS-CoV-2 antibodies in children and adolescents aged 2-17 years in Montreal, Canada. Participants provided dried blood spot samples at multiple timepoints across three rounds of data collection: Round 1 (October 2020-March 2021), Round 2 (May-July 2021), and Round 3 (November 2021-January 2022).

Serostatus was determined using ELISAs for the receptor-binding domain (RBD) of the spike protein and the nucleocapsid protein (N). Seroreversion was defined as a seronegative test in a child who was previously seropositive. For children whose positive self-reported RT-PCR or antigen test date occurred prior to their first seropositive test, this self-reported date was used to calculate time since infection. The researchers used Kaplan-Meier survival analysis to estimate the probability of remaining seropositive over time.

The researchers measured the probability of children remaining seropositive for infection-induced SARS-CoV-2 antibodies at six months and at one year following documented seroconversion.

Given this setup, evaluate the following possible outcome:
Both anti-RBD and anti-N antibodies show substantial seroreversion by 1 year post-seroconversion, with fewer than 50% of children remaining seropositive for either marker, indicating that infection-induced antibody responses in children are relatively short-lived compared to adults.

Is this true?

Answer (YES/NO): NO